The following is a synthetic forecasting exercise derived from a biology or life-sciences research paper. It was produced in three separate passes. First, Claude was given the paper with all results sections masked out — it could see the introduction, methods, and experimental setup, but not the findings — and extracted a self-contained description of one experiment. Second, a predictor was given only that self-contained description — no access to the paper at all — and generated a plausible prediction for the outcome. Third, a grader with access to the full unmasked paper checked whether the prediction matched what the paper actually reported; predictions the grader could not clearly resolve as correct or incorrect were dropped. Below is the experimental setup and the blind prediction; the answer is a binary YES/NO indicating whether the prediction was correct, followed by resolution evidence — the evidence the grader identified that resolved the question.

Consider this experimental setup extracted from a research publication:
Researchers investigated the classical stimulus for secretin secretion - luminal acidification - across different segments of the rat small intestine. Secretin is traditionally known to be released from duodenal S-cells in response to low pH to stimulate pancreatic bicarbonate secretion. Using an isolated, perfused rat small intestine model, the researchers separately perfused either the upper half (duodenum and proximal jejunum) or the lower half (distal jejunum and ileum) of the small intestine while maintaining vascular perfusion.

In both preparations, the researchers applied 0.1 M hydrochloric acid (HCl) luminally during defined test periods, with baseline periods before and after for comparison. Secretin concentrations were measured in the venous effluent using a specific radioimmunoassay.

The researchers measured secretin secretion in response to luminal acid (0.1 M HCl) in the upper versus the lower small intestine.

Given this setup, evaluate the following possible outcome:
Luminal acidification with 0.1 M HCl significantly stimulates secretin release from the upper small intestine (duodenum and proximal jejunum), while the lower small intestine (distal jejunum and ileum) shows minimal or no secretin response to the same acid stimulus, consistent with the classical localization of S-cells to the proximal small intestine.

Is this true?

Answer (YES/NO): NO